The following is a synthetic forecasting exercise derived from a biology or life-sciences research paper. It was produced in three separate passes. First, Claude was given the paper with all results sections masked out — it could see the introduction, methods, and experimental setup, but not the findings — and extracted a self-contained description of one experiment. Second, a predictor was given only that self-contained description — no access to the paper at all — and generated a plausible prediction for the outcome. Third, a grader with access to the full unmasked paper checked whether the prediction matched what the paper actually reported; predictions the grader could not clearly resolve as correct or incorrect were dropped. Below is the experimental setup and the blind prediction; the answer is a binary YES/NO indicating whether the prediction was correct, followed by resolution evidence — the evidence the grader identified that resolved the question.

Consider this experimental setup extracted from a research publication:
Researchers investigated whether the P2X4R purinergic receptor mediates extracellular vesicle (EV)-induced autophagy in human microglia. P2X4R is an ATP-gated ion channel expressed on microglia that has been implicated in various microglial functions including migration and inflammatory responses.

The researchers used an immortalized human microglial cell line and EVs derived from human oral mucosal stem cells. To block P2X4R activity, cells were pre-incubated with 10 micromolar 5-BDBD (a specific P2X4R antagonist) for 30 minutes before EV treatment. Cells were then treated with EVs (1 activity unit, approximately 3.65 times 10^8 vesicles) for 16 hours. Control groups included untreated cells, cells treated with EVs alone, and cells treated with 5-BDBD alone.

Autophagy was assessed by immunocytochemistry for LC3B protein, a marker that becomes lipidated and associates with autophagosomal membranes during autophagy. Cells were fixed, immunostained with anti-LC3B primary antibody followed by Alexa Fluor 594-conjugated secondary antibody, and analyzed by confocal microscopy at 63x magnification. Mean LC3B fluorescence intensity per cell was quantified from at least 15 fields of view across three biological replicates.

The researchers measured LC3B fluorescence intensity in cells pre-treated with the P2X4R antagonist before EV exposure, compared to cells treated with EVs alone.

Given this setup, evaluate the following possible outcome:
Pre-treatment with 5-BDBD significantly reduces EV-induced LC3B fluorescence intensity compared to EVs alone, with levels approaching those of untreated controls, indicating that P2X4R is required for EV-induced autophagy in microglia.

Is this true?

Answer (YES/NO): YES